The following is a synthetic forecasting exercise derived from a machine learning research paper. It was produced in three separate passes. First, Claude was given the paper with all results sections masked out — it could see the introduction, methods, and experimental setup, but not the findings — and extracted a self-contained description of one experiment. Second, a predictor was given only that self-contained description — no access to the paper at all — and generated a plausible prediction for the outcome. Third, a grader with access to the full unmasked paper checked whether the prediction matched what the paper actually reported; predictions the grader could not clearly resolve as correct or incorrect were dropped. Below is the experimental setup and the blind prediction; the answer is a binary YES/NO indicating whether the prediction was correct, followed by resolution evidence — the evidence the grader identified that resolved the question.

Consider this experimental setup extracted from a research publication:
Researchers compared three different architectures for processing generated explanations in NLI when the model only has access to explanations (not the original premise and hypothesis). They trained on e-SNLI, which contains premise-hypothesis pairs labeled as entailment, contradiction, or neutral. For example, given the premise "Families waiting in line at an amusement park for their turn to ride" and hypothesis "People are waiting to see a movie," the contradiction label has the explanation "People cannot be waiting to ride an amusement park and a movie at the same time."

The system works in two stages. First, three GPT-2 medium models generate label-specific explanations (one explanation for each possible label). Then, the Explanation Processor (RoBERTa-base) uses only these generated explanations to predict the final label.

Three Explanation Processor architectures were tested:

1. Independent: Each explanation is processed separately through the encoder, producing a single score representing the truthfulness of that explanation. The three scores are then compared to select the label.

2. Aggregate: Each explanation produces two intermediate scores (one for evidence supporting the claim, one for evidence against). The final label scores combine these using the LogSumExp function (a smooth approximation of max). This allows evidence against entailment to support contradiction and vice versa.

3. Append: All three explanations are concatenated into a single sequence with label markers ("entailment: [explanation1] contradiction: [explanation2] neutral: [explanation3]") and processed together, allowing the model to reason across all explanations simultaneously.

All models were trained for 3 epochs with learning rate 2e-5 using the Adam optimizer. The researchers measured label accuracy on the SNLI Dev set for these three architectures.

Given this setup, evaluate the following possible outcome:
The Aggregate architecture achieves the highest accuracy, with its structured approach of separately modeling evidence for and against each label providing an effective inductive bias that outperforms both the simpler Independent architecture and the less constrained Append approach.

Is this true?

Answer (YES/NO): NO